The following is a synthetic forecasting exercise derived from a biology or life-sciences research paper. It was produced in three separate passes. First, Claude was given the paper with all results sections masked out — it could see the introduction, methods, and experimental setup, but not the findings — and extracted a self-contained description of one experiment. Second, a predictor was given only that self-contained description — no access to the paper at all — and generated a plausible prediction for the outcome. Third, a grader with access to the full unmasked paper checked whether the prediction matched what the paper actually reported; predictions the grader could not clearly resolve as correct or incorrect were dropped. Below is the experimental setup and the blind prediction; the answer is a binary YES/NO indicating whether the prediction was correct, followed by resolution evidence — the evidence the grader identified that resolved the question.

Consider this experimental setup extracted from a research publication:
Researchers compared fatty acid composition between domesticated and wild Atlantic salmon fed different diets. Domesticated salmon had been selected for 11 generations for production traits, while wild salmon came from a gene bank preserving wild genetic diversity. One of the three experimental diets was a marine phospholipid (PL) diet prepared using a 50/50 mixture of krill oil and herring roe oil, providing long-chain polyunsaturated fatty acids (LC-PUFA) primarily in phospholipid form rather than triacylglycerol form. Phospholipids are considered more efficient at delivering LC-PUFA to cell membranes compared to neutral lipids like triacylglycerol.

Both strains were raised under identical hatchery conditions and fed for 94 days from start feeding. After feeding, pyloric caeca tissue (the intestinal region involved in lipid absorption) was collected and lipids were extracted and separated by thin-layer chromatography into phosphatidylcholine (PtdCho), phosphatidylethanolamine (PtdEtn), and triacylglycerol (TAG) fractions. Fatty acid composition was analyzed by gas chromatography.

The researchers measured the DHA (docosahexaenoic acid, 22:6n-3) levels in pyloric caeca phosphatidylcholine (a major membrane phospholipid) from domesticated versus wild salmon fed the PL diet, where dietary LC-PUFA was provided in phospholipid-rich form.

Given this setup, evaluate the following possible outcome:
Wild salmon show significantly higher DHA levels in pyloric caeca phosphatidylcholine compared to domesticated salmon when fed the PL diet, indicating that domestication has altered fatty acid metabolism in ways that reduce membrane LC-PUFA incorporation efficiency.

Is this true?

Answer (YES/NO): NO